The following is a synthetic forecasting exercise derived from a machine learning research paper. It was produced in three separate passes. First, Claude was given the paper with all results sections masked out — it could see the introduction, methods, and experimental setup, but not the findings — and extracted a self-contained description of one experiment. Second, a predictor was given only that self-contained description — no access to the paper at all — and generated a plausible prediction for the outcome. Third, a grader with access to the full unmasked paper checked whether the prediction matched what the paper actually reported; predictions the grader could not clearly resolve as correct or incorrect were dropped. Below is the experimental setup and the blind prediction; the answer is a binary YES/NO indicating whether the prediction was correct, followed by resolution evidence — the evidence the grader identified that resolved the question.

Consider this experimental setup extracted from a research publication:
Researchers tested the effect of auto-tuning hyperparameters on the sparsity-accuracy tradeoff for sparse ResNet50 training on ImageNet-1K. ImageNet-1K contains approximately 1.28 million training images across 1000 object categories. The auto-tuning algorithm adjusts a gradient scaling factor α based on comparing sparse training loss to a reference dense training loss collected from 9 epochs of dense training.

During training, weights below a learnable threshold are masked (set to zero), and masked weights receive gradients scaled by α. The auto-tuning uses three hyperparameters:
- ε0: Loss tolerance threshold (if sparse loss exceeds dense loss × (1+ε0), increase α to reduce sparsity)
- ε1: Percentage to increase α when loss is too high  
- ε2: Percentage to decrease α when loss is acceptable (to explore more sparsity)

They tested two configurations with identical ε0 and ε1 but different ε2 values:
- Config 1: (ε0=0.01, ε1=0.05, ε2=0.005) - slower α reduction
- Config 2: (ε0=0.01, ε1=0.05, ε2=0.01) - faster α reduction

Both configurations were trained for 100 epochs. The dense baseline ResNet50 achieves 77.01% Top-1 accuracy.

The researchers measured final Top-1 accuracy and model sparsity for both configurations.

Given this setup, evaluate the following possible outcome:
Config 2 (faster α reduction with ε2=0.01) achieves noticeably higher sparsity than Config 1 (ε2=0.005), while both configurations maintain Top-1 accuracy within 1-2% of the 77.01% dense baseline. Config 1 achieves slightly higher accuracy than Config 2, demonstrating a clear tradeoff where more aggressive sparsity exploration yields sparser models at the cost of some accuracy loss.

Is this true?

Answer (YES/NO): YES